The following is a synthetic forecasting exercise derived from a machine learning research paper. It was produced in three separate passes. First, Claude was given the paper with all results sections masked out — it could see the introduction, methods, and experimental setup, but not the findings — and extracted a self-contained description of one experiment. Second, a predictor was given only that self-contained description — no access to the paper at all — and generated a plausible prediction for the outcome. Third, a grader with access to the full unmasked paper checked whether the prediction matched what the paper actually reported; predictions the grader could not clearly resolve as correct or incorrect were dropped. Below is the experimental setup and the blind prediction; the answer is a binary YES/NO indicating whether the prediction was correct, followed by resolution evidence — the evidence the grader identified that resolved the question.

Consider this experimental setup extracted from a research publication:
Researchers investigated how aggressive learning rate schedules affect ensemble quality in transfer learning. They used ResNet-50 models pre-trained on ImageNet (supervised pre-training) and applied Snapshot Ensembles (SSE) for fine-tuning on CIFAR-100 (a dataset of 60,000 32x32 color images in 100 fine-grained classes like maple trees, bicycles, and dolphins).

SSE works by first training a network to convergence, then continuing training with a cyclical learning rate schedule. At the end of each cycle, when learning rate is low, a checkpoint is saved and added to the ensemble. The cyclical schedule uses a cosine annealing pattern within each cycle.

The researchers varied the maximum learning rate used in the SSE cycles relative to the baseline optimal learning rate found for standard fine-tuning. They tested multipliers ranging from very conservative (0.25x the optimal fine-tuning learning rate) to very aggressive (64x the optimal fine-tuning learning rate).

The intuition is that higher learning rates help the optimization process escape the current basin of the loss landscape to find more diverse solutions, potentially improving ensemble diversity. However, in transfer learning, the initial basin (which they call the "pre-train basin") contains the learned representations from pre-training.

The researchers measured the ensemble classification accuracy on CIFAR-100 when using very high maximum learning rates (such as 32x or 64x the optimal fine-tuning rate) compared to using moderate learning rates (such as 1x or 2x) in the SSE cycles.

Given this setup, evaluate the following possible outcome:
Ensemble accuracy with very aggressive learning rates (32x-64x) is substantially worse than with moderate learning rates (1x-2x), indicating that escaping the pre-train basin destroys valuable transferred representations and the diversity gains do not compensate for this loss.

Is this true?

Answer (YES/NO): YES